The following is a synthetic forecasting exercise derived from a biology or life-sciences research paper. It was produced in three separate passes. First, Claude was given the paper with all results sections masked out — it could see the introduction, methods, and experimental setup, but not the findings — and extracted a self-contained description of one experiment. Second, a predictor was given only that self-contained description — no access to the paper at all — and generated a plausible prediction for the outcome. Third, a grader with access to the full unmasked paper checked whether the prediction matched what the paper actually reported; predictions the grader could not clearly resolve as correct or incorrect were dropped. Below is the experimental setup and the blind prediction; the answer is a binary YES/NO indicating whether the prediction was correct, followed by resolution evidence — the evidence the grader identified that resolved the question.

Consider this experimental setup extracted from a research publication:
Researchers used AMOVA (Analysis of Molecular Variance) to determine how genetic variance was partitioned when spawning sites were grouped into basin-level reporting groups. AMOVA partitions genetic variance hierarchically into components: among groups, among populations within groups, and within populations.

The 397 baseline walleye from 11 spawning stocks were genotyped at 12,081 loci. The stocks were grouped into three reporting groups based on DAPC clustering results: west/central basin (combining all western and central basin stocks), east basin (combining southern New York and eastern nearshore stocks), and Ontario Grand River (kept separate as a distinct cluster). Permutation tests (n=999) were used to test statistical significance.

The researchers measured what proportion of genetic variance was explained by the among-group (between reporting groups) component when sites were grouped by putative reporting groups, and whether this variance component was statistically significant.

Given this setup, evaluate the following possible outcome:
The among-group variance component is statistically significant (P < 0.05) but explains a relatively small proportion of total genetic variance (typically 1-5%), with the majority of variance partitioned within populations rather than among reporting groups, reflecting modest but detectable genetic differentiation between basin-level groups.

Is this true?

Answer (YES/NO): YES